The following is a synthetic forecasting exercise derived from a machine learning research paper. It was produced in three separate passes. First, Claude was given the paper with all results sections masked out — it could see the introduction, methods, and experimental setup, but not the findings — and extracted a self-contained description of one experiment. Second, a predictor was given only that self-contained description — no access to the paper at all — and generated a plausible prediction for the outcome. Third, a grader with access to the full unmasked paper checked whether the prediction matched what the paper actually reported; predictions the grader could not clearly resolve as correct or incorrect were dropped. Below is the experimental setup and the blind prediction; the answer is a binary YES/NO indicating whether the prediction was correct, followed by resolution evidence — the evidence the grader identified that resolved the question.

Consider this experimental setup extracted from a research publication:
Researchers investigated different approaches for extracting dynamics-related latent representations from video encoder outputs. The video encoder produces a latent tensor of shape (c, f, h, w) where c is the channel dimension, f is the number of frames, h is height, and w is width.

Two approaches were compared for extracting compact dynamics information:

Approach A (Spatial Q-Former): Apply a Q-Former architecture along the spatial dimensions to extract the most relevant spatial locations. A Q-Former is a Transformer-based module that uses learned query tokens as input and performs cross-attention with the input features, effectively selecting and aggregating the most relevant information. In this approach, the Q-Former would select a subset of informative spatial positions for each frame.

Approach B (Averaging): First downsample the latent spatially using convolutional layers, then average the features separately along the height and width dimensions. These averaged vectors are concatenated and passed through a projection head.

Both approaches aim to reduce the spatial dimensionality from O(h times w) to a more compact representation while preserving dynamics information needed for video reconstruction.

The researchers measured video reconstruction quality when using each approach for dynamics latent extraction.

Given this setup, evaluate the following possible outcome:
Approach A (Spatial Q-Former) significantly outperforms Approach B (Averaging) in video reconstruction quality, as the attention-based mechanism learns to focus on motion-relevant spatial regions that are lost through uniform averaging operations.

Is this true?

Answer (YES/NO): NO